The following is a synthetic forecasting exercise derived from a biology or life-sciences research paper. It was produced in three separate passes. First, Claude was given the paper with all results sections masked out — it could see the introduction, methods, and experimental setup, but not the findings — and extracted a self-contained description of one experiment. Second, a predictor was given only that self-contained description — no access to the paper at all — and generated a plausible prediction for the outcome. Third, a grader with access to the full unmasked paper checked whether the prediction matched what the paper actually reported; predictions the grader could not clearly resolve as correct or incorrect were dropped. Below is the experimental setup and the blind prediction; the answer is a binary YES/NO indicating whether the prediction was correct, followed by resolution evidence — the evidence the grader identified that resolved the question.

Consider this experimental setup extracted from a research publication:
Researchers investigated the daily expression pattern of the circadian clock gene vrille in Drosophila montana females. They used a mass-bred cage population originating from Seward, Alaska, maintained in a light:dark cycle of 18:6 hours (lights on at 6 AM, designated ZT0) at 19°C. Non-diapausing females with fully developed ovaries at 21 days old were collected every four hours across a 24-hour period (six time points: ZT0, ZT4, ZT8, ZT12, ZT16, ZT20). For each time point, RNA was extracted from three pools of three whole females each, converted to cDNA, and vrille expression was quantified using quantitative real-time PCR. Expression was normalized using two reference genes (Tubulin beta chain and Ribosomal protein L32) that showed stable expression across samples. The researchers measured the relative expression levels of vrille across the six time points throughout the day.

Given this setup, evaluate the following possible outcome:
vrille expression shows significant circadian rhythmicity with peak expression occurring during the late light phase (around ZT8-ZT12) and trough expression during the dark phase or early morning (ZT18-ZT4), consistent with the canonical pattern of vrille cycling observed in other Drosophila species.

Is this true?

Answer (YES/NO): NO